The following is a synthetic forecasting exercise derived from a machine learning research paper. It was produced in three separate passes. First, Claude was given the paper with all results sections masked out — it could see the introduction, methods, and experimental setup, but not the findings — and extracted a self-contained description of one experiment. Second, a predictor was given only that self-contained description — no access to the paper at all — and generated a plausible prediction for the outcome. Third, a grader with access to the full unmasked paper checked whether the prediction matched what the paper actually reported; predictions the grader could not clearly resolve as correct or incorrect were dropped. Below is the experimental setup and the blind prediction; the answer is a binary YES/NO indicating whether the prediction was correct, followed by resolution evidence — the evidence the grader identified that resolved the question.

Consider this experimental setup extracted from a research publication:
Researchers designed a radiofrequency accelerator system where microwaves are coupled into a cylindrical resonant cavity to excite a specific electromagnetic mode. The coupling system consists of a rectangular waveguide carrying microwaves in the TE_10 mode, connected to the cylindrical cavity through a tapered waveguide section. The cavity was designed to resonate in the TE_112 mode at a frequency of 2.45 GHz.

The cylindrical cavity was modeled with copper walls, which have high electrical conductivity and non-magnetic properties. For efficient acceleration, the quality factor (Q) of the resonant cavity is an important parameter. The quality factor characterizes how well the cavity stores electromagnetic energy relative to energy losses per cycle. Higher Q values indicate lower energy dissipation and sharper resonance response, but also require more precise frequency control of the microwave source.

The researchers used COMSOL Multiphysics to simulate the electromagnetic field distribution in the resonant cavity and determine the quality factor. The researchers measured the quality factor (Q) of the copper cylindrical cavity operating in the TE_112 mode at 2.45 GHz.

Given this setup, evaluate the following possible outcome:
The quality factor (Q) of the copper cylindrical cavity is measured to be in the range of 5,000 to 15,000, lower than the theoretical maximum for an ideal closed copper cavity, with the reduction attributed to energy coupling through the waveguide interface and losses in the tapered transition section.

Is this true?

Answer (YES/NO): NO